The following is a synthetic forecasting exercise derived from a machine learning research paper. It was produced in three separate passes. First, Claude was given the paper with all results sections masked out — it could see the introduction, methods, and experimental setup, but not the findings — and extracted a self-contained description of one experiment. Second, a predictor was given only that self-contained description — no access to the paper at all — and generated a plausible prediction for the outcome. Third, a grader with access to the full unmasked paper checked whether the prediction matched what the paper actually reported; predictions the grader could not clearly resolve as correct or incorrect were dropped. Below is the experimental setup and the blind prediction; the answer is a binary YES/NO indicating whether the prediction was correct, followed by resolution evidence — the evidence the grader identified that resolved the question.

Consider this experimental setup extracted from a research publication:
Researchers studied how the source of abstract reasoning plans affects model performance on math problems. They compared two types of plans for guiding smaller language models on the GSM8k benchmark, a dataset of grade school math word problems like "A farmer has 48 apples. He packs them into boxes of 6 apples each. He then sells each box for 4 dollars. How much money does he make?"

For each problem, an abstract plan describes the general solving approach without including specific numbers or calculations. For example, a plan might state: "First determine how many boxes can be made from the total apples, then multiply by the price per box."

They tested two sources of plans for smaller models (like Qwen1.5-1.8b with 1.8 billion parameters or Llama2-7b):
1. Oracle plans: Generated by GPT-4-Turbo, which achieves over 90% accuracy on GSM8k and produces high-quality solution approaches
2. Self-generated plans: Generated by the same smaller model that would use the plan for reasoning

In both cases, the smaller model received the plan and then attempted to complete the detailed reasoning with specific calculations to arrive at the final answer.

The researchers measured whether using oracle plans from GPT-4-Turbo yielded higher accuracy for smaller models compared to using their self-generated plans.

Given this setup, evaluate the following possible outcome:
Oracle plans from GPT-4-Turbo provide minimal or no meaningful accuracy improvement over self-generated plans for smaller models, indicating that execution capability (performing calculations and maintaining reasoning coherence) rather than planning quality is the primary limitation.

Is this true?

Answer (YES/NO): NO